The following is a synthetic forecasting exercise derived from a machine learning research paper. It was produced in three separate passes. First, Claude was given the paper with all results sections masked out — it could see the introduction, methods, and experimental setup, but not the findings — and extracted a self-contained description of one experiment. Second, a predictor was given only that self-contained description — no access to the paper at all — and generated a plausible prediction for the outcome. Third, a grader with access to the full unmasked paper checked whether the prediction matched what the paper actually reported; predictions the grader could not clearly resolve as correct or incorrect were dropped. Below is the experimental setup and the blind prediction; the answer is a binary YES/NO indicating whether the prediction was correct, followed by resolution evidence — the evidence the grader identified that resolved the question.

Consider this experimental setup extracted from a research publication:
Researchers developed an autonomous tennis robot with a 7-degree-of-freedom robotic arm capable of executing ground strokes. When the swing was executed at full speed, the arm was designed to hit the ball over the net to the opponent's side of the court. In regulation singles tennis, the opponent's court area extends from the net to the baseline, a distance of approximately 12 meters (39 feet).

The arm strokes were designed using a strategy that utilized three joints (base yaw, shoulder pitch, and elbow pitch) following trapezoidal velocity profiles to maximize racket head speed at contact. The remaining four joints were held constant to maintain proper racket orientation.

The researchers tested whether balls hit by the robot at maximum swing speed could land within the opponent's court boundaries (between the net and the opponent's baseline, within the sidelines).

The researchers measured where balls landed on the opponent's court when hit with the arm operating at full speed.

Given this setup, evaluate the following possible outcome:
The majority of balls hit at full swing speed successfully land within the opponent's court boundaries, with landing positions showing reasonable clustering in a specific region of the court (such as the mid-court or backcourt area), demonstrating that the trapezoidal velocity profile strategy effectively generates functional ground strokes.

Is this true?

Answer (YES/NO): NO